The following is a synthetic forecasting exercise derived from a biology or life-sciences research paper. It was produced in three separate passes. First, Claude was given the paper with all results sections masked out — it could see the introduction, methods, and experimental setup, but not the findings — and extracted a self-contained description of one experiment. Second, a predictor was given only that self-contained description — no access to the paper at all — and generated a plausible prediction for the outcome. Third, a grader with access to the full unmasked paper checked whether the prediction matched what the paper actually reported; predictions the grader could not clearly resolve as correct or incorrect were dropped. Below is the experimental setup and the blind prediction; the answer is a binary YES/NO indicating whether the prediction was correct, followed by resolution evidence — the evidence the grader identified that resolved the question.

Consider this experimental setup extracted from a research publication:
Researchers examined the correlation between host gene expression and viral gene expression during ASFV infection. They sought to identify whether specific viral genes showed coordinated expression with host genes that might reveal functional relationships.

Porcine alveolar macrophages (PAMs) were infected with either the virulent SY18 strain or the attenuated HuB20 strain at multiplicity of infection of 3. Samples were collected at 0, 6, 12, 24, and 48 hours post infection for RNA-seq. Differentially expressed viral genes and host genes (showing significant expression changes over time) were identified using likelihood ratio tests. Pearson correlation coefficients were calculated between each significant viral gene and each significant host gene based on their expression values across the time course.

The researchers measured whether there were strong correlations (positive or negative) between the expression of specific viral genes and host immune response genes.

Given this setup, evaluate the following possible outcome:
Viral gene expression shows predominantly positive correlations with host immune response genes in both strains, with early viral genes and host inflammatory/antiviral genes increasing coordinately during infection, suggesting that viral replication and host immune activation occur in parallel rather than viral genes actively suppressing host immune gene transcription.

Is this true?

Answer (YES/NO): NO